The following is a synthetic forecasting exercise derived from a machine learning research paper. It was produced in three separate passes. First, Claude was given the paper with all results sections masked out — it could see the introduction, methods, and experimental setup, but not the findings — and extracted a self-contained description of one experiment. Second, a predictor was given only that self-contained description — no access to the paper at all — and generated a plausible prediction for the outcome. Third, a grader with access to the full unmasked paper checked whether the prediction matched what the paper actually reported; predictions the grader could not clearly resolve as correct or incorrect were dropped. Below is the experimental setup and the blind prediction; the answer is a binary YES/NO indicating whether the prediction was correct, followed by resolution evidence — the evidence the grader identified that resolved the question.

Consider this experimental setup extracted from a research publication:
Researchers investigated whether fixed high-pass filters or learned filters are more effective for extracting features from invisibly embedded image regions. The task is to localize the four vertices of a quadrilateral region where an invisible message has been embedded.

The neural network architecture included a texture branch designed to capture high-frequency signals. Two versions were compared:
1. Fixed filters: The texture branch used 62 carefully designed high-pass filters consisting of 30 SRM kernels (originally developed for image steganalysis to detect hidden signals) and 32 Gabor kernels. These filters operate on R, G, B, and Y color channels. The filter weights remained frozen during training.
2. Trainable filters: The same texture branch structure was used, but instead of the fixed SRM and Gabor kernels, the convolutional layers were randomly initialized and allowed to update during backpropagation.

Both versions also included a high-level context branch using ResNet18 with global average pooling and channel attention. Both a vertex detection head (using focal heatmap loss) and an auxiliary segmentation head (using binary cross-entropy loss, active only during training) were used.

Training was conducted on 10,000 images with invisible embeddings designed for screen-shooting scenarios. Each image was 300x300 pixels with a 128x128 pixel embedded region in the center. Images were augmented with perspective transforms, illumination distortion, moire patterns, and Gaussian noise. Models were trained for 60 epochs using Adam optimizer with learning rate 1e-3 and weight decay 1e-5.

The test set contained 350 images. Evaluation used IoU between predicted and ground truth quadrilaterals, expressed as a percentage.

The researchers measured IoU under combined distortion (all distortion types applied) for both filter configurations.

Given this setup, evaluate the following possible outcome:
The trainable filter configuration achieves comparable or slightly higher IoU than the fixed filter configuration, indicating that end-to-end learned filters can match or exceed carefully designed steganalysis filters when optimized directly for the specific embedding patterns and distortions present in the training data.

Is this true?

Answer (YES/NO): NO